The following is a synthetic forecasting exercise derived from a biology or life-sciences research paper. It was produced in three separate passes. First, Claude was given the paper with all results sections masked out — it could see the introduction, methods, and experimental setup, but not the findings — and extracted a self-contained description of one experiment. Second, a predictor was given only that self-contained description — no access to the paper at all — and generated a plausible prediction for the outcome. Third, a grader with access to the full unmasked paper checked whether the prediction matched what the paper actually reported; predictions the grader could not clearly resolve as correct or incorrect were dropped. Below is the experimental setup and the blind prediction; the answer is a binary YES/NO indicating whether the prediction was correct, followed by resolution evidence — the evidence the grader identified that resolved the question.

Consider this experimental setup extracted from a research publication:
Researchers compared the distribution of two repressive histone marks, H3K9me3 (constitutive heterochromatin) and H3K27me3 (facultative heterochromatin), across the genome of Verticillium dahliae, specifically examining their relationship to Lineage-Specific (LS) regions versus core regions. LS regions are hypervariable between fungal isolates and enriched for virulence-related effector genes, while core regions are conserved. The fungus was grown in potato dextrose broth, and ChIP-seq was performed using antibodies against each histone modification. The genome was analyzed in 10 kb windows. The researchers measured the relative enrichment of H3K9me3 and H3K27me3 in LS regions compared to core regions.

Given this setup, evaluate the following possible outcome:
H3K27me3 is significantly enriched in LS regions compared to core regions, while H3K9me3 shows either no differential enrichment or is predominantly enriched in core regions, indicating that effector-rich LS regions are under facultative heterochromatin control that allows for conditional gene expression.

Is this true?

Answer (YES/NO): YES